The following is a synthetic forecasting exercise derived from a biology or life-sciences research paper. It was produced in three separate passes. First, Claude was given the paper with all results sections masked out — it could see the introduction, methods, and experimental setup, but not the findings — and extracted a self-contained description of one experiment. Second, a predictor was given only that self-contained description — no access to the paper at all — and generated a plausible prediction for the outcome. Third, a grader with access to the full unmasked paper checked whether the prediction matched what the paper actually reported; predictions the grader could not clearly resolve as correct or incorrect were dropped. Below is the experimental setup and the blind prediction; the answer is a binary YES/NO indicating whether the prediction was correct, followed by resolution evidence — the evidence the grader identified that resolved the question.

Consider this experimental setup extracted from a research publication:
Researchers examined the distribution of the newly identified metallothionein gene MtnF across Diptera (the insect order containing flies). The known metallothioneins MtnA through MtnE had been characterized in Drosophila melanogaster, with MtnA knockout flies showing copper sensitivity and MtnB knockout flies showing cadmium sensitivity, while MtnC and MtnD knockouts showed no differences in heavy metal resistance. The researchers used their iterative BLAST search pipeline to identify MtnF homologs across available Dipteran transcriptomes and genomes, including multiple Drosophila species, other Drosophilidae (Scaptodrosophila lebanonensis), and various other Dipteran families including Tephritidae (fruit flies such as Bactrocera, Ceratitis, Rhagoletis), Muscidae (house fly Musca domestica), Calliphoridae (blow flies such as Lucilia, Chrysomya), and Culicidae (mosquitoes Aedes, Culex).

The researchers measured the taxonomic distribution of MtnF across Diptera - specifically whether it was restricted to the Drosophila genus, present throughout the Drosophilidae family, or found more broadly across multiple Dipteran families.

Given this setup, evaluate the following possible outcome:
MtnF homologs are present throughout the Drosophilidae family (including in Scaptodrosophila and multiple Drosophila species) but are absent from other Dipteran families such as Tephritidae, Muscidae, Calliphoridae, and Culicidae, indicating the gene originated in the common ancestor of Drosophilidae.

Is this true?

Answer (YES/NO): NO